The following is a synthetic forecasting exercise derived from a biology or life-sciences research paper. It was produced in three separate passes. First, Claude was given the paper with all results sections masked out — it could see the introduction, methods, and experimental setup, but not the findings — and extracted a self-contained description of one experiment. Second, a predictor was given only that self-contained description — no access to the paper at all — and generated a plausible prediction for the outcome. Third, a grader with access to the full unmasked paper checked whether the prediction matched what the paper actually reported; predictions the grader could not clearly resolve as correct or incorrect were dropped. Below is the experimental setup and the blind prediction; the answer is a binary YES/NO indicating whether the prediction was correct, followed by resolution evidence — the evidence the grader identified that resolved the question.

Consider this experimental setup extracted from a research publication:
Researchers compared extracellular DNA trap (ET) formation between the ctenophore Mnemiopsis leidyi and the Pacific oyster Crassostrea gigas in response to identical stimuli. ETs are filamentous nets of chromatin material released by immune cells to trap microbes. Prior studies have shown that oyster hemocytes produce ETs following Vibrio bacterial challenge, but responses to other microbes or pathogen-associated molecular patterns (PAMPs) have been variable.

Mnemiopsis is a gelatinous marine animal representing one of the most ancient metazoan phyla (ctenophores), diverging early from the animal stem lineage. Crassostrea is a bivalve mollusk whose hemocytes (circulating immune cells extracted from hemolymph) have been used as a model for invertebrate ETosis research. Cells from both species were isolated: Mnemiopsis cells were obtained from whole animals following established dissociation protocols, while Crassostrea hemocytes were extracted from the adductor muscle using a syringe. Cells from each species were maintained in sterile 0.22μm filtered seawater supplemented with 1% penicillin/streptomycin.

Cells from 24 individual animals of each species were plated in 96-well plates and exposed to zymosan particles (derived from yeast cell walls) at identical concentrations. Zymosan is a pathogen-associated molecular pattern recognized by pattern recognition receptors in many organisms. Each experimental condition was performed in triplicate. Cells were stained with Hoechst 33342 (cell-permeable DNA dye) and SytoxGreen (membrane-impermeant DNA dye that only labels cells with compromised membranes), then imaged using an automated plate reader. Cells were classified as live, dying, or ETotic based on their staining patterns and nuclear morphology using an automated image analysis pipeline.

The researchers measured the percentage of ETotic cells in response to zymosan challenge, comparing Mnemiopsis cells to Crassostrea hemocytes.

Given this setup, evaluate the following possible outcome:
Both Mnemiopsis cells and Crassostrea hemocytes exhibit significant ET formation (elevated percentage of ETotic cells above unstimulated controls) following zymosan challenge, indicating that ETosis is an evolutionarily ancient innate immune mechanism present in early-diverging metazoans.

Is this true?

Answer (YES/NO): YES